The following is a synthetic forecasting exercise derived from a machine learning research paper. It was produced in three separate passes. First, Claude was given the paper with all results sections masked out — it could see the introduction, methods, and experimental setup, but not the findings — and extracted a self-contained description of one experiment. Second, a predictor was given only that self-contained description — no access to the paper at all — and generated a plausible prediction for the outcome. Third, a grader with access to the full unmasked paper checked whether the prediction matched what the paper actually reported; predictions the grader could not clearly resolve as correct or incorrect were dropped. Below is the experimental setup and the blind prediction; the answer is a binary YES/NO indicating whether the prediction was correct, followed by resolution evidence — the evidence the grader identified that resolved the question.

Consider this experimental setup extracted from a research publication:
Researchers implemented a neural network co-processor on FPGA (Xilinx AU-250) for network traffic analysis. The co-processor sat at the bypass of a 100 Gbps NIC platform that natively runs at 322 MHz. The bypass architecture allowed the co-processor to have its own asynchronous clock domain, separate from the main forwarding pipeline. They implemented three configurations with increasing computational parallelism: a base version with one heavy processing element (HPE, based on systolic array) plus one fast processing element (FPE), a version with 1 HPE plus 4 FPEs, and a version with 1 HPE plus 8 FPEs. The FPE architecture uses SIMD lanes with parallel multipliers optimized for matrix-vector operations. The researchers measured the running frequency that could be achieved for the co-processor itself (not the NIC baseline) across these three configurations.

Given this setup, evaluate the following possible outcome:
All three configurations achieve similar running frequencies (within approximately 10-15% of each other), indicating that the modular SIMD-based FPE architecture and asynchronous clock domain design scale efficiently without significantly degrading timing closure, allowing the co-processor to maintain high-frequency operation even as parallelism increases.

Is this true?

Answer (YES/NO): NO